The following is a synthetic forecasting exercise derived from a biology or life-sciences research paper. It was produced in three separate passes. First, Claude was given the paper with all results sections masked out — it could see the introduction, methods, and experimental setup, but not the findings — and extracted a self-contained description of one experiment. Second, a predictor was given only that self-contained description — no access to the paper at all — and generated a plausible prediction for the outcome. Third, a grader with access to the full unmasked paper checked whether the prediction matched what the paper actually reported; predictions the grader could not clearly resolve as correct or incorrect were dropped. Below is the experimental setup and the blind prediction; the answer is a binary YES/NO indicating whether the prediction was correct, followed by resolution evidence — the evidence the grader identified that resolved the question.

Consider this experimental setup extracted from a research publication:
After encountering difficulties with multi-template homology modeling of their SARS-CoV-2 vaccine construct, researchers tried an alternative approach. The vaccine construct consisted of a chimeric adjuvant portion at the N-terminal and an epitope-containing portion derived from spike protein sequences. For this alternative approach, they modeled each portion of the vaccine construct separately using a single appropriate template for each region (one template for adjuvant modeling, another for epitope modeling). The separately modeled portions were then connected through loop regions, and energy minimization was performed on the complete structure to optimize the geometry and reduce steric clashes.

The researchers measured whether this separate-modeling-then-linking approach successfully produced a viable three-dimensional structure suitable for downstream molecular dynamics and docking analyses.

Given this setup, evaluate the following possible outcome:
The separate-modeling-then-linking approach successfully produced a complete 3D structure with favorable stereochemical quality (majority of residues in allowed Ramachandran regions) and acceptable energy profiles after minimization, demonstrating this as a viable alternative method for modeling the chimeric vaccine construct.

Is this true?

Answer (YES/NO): NO